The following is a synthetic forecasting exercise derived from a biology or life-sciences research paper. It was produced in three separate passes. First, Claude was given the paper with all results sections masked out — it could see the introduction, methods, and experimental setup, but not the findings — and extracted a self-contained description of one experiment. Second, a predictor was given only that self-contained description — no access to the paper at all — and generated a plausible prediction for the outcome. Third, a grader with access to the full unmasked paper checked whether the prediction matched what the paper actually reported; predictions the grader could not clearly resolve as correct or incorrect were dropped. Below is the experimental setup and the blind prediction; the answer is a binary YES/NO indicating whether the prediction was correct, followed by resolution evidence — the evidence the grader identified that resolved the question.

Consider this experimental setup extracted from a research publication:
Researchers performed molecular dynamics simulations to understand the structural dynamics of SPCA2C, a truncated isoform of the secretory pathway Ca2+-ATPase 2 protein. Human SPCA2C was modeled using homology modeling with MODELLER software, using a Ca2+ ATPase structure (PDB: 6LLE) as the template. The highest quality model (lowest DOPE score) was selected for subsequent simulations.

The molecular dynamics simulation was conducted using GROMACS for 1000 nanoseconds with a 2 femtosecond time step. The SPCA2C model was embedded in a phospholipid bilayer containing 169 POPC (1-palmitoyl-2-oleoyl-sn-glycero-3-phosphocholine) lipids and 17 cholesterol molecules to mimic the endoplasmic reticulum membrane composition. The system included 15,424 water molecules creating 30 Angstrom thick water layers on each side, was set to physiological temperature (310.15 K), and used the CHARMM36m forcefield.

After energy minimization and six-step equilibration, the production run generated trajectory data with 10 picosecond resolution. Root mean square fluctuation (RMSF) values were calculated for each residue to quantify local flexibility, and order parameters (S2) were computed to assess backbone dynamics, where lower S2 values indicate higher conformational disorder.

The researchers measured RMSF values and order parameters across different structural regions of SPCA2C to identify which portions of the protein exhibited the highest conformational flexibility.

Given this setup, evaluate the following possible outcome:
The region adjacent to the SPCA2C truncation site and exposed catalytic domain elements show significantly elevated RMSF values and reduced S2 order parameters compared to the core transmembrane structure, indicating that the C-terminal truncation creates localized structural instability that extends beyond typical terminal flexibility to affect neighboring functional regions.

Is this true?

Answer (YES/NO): NO